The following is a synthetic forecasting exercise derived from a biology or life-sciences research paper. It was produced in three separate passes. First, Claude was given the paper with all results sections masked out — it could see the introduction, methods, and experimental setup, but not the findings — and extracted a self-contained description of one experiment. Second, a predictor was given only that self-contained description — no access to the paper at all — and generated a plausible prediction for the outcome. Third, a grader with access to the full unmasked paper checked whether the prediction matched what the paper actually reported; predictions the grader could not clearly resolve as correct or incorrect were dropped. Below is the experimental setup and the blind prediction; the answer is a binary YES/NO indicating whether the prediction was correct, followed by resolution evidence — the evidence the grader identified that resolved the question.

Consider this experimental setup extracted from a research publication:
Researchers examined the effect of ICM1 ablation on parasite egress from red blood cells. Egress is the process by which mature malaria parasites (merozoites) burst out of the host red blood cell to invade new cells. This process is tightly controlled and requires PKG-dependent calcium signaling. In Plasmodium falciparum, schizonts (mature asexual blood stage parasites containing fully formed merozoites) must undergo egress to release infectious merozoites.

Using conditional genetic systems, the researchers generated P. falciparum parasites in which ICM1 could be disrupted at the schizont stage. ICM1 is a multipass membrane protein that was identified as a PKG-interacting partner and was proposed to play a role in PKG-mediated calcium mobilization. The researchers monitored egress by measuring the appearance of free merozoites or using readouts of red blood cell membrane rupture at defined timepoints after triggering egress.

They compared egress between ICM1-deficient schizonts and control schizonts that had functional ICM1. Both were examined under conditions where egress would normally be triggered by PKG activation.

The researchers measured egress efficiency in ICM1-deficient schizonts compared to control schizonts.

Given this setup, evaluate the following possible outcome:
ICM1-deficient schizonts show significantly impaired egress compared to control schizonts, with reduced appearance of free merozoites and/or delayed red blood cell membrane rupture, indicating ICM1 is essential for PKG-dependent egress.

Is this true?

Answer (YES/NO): YES